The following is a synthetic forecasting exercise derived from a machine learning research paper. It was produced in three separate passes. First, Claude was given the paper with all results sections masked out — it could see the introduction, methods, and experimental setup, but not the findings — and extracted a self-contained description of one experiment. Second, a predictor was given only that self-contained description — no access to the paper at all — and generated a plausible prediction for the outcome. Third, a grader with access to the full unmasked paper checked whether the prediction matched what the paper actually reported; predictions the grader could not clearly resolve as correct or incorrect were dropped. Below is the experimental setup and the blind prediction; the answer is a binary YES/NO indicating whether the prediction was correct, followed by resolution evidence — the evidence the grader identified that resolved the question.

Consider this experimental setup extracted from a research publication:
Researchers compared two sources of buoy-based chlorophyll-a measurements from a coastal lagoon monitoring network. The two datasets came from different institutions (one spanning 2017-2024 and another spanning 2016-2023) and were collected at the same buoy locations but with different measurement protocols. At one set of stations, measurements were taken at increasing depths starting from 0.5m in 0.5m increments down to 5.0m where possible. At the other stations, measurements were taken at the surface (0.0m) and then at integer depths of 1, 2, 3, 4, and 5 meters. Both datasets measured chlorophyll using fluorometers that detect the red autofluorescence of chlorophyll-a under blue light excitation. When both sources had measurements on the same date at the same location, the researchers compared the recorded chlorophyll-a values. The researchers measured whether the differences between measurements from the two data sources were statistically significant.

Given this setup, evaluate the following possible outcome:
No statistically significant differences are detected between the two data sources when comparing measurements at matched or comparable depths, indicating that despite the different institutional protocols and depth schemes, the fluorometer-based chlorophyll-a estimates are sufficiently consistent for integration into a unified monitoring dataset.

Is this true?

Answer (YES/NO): NO